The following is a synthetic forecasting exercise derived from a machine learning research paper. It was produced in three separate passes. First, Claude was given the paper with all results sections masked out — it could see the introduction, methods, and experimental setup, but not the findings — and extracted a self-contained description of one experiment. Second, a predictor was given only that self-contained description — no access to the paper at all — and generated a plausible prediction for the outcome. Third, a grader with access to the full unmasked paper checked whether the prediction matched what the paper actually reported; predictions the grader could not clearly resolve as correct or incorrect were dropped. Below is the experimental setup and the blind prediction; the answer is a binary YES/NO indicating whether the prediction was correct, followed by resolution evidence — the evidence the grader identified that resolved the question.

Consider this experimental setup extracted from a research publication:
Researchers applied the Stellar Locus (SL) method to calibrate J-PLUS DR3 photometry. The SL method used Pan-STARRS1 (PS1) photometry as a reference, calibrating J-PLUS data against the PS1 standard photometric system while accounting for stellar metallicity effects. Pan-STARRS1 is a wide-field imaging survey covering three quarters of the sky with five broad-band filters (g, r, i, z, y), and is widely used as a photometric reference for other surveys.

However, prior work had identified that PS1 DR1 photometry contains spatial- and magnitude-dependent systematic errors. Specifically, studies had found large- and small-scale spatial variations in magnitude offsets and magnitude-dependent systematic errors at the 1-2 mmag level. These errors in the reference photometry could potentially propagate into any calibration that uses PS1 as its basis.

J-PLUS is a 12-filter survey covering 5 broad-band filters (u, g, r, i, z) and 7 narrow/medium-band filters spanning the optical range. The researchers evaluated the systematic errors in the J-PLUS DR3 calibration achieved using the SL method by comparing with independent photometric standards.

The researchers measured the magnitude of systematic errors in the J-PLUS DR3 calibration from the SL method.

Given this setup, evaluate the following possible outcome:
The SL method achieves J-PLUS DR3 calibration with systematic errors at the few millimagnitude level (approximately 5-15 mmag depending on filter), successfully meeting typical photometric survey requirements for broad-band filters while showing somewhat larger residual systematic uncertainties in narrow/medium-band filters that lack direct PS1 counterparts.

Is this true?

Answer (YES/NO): NO